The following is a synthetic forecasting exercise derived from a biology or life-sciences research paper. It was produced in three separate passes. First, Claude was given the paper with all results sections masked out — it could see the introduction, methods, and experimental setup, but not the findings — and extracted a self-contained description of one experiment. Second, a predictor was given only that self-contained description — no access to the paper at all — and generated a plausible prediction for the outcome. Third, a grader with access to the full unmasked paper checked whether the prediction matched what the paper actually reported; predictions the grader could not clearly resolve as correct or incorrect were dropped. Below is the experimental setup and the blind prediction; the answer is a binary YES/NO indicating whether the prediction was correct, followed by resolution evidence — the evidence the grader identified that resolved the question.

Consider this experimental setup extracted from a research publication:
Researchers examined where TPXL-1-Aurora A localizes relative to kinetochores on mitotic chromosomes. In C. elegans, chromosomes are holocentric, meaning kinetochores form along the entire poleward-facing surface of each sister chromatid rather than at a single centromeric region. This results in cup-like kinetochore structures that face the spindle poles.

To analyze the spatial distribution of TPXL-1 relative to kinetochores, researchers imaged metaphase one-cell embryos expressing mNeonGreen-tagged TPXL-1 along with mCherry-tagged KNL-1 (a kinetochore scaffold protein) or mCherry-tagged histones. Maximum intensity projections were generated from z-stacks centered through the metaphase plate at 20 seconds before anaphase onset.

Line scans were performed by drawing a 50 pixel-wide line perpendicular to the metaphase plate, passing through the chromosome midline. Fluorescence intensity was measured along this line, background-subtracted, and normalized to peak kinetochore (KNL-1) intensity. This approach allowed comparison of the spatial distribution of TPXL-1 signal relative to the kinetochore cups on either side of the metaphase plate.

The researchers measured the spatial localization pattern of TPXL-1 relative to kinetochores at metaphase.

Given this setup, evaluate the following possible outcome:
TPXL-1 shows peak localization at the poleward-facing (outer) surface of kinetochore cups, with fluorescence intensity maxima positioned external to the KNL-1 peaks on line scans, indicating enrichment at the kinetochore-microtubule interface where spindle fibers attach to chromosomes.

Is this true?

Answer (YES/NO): NO